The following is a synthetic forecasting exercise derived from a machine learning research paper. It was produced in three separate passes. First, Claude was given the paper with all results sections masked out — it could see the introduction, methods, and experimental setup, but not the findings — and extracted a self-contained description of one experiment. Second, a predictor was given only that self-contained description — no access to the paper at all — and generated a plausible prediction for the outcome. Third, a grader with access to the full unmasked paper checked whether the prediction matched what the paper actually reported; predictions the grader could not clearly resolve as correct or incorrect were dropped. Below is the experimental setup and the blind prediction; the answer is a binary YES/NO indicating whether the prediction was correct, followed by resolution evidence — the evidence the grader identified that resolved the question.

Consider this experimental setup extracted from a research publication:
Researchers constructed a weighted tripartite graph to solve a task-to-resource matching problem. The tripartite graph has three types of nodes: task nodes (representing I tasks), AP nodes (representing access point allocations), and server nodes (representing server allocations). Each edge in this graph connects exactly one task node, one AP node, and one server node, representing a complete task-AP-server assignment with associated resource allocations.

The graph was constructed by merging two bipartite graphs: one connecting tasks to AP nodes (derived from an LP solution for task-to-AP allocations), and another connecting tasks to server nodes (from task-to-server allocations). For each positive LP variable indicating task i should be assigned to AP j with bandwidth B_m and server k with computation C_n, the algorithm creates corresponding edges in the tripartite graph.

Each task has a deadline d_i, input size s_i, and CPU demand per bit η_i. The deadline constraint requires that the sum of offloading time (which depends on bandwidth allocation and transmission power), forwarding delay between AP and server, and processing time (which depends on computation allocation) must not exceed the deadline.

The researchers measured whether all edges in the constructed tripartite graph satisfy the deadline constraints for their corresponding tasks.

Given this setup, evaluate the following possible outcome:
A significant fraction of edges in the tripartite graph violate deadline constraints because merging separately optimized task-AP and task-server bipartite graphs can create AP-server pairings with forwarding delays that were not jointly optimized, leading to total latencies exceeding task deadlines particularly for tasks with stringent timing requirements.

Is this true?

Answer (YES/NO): NO